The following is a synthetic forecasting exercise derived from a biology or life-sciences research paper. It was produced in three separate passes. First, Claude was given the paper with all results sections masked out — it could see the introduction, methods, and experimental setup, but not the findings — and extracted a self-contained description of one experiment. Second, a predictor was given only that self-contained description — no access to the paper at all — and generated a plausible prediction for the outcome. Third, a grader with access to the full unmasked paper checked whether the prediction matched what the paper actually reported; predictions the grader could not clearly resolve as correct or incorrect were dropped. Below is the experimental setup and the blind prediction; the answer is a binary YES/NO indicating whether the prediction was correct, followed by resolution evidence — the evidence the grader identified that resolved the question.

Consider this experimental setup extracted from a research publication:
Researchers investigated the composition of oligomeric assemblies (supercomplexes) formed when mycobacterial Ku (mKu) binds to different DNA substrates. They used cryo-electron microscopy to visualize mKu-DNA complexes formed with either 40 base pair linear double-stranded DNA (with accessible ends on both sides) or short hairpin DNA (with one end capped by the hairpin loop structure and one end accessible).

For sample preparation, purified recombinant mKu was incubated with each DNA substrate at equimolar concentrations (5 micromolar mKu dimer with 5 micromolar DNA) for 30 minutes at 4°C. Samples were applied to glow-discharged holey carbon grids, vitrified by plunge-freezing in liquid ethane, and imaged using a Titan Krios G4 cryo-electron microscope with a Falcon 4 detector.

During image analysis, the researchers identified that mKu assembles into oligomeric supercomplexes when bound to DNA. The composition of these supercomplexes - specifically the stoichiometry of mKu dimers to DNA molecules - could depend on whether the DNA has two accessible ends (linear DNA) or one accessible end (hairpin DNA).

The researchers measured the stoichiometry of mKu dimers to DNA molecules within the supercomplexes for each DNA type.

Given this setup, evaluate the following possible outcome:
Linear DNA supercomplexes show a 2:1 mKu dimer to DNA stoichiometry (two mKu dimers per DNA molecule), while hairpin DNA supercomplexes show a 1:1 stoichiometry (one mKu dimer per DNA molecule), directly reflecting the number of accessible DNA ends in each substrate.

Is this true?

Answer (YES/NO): NO